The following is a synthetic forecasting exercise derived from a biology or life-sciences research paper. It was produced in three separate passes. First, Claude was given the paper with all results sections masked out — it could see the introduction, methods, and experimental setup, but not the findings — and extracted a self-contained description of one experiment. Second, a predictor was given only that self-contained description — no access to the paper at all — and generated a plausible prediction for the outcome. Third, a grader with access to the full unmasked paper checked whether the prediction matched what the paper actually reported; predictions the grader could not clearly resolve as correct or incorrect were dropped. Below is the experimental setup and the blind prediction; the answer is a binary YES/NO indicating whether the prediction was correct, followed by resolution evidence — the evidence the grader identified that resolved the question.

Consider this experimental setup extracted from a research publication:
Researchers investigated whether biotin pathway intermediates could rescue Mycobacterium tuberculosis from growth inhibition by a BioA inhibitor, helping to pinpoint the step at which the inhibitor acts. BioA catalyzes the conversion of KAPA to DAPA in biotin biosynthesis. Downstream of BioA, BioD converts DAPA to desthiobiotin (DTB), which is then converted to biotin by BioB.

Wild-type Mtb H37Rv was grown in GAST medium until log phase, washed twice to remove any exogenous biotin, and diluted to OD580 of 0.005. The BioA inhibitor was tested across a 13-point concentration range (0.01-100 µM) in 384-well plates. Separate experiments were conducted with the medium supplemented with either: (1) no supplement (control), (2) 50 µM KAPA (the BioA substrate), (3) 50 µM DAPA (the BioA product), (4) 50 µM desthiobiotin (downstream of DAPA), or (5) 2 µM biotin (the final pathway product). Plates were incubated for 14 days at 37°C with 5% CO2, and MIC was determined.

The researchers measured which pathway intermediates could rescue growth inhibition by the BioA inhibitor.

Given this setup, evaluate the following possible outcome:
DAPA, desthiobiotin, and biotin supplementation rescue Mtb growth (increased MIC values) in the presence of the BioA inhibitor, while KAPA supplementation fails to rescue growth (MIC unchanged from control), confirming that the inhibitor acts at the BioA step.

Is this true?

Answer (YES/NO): YES